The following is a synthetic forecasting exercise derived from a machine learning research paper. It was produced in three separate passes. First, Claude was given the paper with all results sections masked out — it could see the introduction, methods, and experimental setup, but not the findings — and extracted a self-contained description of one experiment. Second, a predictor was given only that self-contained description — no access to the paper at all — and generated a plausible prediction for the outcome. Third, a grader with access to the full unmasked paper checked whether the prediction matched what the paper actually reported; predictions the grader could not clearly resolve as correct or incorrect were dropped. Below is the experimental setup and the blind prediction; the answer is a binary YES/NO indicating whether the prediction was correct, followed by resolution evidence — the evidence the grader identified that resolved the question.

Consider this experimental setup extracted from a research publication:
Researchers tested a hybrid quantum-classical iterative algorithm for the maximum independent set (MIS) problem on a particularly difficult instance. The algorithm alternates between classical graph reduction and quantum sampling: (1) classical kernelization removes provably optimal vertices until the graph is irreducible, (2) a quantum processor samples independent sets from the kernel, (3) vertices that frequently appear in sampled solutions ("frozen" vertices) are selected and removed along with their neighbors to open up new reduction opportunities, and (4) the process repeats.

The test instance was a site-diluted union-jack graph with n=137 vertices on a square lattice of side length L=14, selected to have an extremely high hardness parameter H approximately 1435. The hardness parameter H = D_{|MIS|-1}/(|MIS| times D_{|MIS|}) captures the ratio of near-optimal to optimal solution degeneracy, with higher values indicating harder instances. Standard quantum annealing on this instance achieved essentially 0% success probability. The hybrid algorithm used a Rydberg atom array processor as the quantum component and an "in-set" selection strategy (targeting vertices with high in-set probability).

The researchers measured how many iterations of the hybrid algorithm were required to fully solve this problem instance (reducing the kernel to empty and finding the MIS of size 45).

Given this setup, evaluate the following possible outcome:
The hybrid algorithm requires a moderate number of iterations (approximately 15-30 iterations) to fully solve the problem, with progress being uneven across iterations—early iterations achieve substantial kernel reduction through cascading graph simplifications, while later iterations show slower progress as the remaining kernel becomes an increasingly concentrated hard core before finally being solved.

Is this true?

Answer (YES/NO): NO